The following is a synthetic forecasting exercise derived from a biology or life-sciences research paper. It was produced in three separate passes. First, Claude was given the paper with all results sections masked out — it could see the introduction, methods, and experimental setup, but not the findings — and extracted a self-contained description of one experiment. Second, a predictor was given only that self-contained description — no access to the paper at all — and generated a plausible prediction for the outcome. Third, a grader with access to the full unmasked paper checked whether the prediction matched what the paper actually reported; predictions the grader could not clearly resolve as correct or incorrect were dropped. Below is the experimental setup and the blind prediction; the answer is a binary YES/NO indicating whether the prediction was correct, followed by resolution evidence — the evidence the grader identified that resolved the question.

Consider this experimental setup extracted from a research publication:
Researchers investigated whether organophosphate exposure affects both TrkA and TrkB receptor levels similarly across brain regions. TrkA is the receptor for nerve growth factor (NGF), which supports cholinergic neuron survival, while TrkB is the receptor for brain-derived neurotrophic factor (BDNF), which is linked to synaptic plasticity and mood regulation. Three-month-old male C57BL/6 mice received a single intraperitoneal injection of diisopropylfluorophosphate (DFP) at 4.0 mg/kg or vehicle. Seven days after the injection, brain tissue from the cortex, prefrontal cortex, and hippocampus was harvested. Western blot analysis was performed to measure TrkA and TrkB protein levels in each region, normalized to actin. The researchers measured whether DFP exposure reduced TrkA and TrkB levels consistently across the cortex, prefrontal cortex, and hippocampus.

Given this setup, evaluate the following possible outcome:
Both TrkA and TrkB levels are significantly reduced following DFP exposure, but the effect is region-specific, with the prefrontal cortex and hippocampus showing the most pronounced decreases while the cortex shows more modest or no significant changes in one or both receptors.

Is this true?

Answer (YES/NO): NO